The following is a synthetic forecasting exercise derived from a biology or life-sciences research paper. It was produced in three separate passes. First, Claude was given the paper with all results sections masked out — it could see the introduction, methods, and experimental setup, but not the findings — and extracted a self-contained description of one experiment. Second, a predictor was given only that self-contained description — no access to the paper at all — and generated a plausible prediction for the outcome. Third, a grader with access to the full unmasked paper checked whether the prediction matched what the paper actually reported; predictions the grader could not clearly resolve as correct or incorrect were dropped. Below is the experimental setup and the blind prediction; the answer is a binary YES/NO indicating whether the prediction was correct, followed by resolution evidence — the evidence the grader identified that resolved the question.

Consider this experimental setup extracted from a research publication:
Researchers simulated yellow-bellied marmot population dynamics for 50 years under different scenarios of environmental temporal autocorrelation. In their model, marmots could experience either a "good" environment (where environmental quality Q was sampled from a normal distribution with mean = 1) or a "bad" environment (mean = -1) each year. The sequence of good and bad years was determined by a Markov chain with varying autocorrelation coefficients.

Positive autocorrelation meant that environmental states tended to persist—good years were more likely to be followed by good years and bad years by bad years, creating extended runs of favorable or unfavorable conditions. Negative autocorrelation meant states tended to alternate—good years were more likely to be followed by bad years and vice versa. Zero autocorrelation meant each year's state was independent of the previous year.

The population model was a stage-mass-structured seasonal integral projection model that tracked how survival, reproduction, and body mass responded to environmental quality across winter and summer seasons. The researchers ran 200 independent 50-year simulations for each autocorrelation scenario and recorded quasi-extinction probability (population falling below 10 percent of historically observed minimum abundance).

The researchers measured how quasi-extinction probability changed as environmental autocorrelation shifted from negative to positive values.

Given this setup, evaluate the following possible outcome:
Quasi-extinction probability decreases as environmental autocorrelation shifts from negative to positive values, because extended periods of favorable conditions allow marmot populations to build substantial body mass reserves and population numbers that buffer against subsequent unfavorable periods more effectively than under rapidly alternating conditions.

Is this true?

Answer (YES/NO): NO